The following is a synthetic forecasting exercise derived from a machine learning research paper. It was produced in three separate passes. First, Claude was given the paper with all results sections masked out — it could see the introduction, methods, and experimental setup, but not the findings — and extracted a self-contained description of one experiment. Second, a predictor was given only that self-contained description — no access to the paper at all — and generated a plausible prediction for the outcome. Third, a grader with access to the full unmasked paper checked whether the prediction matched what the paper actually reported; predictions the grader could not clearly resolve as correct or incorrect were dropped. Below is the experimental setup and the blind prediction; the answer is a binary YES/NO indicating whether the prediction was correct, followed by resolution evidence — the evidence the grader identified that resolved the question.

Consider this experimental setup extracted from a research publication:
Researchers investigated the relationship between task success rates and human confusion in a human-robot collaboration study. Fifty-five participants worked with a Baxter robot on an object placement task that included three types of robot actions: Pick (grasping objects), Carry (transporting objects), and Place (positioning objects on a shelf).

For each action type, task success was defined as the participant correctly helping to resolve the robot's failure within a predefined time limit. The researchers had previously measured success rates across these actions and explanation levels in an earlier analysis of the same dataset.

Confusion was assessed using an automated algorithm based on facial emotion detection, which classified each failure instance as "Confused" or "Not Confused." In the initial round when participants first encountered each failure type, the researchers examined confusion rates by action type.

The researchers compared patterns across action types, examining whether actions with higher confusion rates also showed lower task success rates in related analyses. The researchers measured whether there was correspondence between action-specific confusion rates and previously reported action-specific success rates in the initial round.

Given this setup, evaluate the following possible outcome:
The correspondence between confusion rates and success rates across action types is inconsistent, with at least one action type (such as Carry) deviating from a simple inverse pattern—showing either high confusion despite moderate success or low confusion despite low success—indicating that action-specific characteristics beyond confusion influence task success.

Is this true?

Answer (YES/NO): NO